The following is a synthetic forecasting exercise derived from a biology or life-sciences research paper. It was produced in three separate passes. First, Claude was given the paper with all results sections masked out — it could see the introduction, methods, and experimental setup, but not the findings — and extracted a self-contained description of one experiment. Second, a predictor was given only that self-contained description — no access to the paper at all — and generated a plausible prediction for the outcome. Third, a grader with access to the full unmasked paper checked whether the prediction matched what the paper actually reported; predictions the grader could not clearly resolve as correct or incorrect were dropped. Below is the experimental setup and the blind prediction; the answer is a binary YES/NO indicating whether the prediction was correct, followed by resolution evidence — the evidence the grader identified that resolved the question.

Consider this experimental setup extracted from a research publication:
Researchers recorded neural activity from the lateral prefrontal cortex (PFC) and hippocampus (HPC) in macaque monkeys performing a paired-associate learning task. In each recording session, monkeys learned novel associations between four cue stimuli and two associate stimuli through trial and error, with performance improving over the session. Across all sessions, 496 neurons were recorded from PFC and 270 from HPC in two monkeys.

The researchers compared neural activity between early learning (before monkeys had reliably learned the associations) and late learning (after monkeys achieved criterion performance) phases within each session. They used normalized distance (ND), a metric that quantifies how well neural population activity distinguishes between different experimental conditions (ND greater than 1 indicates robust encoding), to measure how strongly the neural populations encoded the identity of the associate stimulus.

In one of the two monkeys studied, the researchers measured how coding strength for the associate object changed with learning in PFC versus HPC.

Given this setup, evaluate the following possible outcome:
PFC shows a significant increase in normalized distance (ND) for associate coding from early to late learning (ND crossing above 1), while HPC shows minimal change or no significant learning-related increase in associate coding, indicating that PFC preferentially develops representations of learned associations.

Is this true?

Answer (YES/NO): NO